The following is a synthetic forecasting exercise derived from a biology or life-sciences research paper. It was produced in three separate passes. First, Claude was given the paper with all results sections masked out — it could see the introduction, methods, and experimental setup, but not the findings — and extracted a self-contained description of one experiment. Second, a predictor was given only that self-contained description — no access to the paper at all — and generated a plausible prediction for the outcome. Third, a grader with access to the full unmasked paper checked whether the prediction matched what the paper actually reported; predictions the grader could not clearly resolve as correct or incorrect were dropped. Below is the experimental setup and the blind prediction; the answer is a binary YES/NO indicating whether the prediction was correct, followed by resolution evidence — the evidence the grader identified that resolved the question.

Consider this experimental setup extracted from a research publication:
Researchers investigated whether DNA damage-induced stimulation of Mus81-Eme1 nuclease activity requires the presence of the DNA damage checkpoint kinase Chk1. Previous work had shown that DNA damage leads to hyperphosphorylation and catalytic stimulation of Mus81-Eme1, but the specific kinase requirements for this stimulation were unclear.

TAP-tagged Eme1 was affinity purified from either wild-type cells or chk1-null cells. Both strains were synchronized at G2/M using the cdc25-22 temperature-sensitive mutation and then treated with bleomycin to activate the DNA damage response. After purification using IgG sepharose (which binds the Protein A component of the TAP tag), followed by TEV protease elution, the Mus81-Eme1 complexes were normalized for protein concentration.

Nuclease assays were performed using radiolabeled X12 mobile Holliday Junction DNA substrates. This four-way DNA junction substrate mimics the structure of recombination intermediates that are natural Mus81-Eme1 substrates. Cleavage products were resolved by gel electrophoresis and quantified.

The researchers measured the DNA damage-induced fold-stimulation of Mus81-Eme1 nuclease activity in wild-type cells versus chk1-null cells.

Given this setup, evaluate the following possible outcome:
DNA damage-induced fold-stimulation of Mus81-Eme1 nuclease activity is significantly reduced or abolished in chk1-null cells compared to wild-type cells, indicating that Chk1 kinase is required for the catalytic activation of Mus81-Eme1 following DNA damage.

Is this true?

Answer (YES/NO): NO